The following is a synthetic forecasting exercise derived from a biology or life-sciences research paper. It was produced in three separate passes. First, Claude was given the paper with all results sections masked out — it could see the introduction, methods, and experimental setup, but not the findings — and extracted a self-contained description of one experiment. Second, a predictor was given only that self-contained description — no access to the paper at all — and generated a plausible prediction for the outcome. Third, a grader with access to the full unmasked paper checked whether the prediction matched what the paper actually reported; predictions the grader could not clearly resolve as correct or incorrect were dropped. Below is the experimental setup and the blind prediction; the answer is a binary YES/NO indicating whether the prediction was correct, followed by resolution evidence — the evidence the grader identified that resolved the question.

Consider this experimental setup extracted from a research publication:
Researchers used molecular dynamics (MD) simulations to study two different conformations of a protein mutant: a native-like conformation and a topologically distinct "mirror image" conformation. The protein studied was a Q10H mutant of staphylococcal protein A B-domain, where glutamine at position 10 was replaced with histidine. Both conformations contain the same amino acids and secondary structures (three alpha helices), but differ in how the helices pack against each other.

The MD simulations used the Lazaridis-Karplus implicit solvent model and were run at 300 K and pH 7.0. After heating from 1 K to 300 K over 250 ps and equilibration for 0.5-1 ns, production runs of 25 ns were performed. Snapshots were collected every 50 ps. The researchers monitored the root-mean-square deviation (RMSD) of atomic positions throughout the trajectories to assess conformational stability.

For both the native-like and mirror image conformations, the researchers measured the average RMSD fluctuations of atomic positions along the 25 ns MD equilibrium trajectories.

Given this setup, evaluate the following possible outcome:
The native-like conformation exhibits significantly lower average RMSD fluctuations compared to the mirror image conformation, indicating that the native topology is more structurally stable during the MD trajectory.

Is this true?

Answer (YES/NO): NO